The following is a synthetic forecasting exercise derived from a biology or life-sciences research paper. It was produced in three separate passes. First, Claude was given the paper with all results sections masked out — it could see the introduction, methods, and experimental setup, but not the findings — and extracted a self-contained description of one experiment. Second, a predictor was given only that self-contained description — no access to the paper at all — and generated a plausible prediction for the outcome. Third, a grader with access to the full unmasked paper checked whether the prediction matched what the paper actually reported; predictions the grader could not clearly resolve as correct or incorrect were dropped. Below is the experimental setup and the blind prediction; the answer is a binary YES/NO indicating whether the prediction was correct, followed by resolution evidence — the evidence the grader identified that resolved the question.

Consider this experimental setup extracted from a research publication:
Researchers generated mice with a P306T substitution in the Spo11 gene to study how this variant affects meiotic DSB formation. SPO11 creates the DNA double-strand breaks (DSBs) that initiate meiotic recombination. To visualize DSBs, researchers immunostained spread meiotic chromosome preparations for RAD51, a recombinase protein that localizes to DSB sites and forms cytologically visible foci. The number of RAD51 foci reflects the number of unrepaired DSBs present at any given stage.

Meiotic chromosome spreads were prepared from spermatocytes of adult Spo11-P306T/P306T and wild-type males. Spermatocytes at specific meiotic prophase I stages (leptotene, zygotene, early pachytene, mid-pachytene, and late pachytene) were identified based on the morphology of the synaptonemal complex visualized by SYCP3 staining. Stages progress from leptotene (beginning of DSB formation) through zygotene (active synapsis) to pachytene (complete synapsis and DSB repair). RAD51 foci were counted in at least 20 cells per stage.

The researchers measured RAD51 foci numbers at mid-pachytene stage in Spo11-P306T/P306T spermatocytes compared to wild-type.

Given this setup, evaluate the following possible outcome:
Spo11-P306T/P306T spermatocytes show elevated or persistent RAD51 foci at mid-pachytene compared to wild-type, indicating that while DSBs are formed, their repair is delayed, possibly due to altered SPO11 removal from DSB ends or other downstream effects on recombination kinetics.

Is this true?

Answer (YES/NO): YES